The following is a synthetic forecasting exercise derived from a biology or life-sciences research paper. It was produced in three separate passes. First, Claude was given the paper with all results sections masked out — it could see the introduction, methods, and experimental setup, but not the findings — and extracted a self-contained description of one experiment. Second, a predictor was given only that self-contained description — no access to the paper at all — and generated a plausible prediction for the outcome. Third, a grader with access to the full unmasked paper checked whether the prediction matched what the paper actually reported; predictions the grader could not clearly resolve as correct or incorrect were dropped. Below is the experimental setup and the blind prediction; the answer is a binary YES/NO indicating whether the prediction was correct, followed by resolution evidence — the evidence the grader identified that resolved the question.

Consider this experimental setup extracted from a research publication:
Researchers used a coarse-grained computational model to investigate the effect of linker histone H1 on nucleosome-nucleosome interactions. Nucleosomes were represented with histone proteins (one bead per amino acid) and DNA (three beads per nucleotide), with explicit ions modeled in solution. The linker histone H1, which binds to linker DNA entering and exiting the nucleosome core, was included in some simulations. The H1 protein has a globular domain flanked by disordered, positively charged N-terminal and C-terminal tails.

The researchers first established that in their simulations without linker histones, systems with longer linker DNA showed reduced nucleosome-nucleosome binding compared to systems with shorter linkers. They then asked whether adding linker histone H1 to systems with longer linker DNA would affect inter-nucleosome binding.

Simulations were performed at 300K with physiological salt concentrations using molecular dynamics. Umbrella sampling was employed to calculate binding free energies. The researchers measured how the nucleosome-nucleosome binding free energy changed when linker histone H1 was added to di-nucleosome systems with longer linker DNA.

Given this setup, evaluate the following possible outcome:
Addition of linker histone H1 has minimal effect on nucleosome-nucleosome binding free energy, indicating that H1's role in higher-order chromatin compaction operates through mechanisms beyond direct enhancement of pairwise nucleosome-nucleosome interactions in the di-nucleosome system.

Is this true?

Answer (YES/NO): NO